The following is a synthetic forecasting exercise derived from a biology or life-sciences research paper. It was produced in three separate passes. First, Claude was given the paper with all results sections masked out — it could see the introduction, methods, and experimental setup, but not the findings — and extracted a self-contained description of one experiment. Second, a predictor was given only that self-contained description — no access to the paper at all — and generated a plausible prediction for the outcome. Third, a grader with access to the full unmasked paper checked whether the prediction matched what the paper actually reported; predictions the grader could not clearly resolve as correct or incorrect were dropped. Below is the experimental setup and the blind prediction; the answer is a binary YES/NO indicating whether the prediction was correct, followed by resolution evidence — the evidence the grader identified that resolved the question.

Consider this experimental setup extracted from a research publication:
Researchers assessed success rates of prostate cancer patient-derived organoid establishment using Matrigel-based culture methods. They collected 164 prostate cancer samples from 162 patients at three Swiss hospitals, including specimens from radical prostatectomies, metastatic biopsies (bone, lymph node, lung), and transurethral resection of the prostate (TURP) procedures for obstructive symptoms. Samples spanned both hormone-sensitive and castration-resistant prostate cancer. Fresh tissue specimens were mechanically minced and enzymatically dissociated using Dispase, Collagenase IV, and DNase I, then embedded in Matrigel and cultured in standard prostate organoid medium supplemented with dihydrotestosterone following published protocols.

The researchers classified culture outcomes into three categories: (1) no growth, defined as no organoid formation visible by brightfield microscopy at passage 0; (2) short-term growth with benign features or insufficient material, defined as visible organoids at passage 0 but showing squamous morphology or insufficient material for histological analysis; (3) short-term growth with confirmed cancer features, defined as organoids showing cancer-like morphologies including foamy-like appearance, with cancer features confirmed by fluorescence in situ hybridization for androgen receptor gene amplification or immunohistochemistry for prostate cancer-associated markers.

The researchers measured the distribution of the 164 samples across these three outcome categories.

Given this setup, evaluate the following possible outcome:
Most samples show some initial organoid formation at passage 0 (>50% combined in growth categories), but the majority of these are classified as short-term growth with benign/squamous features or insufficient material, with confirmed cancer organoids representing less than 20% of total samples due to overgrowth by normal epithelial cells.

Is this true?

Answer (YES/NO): NO